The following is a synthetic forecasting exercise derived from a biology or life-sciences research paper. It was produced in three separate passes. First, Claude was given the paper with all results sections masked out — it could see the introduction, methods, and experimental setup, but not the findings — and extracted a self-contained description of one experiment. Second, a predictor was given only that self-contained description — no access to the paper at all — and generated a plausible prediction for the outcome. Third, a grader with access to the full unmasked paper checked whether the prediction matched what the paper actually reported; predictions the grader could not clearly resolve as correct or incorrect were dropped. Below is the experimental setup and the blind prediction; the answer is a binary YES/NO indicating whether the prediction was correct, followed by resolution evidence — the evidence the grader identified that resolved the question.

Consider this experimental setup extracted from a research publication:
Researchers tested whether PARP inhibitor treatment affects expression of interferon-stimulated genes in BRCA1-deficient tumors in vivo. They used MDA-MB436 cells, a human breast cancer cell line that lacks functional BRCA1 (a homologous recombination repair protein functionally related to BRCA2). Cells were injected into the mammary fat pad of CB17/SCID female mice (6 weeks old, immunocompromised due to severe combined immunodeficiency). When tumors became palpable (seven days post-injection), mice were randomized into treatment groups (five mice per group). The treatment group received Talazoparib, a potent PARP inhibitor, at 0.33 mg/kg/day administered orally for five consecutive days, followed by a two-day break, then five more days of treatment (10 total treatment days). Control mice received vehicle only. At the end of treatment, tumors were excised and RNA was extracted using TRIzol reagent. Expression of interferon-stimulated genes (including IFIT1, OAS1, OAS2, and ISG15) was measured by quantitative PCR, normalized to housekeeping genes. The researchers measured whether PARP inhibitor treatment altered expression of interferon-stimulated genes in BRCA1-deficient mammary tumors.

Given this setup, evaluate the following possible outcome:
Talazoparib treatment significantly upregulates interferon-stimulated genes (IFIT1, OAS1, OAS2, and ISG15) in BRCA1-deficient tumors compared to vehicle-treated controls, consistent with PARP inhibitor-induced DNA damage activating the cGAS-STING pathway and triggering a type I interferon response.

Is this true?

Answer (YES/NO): YES